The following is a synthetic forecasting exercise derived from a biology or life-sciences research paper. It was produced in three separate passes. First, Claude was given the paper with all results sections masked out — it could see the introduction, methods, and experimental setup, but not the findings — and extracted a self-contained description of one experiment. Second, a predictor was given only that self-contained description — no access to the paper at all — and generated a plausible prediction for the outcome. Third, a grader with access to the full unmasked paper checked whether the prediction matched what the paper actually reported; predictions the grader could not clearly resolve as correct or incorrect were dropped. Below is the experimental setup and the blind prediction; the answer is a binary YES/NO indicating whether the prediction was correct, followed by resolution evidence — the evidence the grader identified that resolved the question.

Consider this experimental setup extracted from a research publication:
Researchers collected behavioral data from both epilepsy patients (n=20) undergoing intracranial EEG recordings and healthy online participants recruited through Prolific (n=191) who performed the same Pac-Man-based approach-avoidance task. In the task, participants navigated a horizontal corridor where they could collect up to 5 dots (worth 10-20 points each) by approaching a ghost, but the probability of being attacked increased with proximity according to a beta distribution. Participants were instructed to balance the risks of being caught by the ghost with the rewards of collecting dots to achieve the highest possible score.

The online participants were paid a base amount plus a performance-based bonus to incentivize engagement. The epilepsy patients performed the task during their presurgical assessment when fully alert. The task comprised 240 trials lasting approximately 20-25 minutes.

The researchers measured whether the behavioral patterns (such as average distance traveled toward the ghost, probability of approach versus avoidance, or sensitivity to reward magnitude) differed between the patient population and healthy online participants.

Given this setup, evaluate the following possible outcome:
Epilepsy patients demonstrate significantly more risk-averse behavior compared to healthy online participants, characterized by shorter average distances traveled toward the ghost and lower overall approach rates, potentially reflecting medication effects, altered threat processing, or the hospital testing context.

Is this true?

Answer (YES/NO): NO